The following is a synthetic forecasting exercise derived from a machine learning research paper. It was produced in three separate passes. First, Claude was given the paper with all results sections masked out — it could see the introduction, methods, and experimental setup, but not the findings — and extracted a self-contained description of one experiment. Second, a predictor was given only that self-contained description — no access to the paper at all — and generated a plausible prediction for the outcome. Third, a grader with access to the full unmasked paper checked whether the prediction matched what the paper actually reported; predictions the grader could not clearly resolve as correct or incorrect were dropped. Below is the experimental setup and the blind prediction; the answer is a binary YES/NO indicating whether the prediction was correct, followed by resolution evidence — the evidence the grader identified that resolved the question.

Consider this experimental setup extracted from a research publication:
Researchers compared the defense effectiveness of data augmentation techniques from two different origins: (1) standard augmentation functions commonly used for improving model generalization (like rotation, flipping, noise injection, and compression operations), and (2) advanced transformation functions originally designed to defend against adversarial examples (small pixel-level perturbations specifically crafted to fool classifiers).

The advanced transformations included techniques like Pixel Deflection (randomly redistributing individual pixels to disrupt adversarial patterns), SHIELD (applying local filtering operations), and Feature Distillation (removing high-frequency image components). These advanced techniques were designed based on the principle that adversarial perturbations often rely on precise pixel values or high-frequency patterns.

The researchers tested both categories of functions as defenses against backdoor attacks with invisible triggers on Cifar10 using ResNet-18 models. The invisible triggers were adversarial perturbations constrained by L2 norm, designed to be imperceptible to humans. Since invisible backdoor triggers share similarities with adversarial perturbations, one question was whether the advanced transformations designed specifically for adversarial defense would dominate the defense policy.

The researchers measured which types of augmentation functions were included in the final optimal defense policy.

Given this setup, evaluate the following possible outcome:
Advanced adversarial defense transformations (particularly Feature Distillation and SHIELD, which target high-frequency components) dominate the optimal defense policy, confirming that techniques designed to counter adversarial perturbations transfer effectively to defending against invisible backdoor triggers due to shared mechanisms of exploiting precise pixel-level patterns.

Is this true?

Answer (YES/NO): NO